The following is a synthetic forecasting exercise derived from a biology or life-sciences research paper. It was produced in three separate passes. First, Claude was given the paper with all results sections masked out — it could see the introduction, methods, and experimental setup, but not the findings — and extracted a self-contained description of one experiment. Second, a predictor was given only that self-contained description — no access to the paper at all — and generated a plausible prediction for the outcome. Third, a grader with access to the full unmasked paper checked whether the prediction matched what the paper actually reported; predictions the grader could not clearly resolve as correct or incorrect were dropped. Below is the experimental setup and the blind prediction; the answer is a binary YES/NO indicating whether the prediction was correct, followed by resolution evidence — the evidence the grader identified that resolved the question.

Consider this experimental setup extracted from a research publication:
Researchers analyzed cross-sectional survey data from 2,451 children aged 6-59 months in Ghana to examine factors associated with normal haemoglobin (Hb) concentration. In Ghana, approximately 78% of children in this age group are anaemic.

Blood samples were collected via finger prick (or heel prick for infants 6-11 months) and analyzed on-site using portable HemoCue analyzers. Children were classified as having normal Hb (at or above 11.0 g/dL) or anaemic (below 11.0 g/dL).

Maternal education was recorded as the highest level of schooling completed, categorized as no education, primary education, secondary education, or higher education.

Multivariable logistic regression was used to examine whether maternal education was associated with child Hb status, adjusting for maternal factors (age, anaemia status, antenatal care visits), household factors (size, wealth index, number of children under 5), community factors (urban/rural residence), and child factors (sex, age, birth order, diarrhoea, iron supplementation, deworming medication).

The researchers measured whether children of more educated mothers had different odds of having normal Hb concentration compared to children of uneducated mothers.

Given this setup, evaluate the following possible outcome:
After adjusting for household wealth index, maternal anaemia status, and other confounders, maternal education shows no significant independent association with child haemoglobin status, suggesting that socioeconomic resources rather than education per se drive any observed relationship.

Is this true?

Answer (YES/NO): NO